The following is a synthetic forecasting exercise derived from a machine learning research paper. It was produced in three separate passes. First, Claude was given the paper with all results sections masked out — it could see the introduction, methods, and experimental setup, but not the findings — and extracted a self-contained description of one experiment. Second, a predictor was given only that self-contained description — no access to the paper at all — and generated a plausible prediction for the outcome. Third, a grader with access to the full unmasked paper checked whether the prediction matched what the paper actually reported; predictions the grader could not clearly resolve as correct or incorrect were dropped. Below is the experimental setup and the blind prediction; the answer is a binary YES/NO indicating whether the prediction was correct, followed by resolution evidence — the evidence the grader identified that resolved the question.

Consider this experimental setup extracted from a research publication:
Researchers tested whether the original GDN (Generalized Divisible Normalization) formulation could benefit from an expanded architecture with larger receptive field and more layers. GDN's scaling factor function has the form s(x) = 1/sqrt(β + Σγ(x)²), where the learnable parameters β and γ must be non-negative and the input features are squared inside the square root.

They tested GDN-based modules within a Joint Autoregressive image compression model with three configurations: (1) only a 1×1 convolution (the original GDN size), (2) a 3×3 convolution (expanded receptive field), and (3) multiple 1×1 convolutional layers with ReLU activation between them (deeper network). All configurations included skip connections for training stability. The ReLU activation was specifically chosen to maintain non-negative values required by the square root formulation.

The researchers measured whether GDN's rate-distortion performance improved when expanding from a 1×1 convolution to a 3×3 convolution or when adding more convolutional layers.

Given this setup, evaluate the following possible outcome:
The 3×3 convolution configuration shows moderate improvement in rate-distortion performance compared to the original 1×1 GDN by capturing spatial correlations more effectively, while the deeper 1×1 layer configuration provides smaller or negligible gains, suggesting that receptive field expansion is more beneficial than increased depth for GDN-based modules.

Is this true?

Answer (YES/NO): NO